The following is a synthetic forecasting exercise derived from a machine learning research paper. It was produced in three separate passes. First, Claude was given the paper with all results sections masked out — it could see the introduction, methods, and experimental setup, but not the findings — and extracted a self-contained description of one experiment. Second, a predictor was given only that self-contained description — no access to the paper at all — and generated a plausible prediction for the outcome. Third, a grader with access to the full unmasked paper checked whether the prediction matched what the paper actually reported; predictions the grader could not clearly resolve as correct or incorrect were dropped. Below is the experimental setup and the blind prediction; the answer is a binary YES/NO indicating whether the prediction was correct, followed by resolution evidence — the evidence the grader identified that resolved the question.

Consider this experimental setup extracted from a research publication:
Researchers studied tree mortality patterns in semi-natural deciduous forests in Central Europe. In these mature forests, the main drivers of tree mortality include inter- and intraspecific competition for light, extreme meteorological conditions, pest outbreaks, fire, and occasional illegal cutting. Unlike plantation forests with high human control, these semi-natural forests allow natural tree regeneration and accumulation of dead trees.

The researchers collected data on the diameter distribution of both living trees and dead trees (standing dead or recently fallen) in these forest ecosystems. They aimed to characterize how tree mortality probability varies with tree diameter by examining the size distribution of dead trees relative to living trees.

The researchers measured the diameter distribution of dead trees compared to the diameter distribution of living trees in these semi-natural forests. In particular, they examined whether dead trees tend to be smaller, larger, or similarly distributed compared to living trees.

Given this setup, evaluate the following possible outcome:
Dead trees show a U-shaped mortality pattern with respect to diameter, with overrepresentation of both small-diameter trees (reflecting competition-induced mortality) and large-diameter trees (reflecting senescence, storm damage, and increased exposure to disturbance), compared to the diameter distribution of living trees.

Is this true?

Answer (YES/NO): NO